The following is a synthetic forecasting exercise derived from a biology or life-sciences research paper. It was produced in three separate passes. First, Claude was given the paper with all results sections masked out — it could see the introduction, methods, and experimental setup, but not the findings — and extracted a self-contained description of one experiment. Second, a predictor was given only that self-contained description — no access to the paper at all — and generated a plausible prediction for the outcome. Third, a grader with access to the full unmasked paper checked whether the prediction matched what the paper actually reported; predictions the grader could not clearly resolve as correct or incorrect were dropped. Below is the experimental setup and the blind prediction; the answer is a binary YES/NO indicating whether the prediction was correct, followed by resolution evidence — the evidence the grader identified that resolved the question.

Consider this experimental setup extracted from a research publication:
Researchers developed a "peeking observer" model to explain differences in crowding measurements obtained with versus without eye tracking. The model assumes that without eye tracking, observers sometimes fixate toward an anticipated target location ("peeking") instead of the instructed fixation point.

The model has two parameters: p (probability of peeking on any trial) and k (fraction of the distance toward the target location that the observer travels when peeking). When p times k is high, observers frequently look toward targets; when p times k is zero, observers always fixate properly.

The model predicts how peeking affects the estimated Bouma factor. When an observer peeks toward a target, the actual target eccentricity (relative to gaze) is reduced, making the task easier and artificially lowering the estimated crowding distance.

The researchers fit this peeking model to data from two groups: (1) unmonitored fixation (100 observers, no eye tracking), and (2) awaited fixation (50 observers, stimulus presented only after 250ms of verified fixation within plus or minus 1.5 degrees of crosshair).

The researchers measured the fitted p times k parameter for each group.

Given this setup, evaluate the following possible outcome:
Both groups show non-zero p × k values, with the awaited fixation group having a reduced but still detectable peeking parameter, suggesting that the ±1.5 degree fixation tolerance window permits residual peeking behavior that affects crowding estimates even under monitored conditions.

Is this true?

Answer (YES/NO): YES